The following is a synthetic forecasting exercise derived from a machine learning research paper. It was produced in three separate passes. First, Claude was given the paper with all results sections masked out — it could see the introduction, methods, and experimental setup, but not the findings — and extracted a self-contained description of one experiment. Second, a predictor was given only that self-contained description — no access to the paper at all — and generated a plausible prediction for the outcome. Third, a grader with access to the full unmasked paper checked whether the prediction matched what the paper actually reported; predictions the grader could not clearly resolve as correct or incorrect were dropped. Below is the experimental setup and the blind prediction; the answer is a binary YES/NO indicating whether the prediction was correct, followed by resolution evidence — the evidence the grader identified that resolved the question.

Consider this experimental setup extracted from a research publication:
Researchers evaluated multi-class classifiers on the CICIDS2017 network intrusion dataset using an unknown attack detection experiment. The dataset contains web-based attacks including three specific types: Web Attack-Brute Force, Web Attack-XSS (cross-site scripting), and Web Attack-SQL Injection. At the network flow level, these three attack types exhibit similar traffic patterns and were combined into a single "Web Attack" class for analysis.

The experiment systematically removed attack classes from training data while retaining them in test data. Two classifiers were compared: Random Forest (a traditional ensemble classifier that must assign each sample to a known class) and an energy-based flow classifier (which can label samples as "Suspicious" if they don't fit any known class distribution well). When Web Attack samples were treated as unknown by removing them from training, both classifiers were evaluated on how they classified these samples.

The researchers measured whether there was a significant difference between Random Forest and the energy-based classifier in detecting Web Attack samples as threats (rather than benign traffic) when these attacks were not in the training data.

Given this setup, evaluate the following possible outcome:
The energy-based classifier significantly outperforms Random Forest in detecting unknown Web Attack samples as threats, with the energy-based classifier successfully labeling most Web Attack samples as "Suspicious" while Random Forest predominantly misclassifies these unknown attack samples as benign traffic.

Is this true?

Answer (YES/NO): NO